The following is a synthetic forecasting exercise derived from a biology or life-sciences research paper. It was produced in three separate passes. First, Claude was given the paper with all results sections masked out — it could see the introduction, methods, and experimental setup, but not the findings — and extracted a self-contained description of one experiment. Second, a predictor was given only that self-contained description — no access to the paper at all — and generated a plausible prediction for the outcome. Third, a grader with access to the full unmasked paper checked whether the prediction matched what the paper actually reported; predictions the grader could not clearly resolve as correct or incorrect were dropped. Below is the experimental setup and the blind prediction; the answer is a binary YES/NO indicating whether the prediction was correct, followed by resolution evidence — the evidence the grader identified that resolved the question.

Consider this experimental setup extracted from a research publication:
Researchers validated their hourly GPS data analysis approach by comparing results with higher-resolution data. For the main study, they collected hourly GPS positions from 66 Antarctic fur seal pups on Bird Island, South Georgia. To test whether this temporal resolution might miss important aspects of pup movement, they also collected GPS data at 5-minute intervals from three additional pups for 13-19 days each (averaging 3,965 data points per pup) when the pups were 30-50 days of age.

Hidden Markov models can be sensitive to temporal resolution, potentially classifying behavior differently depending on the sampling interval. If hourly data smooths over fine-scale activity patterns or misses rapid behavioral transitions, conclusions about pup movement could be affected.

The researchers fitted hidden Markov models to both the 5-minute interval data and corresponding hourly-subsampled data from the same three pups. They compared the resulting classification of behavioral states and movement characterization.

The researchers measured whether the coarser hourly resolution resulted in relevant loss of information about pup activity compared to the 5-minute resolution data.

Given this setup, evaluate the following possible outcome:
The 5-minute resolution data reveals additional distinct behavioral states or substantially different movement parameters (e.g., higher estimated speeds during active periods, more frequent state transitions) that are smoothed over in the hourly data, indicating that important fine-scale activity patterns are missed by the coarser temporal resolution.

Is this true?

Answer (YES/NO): NO